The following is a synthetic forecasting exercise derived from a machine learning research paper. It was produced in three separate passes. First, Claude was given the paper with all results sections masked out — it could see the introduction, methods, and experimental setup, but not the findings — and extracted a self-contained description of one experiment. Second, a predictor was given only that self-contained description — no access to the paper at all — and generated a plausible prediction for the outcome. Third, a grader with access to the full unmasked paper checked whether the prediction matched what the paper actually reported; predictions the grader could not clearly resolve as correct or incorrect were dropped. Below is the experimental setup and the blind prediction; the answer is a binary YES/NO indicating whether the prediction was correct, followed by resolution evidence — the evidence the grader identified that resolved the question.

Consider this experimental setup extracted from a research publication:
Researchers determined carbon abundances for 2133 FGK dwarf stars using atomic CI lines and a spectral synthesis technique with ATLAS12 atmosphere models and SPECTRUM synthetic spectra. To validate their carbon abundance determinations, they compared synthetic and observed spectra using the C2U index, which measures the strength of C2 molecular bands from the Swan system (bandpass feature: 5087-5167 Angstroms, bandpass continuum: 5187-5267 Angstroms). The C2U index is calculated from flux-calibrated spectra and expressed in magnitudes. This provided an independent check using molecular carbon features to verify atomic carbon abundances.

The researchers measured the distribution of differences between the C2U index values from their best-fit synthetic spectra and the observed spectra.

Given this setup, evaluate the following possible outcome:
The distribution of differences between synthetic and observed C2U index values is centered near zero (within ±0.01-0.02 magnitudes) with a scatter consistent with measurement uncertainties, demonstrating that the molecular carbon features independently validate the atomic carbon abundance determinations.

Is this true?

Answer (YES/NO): YES